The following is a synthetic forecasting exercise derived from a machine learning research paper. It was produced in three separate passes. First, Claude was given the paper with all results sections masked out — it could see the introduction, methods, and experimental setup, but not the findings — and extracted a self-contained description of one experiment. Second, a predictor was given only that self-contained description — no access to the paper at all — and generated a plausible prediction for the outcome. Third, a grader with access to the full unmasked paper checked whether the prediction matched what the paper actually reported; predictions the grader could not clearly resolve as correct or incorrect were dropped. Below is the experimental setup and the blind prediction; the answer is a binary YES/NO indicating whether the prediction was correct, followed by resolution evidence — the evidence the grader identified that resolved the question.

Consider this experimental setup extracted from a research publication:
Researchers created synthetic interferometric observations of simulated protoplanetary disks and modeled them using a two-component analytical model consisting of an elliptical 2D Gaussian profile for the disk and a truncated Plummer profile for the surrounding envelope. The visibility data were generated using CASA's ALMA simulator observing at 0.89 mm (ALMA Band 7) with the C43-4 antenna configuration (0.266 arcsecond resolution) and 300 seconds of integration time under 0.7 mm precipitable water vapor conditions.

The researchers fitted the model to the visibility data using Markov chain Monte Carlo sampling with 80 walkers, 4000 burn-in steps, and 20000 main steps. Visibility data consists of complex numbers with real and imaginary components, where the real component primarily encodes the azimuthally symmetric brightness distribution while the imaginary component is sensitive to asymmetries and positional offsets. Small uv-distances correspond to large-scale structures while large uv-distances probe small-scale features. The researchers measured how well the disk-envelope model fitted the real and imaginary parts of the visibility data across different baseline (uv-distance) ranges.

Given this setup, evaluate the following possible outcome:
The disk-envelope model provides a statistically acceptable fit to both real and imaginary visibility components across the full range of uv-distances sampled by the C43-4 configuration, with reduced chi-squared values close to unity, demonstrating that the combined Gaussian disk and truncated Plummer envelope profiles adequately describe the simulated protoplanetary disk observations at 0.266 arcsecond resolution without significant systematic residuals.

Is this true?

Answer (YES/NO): NO